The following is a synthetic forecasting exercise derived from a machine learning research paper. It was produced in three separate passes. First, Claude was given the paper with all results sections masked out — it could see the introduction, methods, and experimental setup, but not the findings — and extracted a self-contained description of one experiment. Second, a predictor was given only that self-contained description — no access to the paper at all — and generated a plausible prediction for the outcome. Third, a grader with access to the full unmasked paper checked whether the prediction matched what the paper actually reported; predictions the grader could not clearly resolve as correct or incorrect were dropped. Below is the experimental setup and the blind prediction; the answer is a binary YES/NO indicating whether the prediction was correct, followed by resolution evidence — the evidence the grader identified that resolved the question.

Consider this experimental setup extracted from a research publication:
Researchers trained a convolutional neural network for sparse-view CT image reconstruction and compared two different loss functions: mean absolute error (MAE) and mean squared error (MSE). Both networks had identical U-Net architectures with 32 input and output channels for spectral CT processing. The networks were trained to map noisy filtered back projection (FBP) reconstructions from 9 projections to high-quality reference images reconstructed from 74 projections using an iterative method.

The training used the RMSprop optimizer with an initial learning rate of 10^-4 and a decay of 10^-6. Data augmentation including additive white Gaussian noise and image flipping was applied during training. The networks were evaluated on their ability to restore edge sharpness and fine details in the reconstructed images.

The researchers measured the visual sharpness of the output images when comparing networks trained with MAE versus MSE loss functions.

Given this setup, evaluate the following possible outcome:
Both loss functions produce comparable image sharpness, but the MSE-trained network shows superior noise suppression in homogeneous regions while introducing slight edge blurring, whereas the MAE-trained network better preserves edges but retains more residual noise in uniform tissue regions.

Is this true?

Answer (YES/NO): NO